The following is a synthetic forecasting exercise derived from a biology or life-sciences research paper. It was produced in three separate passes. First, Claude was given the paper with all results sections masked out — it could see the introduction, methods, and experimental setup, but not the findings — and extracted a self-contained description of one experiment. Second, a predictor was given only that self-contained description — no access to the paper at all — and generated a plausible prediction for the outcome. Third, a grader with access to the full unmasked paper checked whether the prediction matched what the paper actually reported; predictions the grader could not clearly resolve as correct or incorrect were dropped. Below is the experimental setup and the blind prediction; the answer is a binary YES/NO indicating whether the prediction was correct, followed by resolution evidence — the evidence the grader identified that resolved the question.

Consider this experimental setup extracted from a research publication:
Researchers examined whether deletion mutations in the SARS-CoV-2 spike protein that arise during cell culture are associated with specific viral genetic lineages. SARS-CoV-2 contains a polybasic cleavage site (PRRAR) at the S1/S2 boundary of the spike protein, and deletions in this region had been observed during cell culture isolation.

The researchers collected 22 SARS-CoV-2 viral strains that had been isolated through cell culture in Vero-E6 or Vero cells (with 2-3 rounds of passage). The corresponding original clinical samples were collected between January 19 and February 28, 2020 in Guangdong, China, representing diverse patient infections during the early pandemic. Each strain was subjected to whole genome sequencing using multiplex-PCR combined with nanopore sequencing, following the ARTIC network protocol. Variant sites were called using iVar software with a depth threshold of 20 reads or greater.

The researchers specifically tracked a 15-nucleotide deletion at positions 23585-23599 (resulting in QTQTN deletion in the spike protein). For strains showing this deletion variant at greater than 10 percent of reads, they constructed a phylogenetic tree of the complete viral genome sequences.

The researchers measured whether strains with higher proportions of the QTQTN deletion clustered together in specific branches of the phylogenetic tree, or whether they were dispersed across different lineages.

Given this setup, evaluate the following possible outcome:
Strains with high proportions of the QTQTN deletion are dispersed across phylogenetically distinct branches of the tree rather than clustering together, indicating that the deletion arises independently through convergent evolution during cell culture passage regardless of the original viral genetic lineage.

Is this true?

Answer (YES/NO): YES